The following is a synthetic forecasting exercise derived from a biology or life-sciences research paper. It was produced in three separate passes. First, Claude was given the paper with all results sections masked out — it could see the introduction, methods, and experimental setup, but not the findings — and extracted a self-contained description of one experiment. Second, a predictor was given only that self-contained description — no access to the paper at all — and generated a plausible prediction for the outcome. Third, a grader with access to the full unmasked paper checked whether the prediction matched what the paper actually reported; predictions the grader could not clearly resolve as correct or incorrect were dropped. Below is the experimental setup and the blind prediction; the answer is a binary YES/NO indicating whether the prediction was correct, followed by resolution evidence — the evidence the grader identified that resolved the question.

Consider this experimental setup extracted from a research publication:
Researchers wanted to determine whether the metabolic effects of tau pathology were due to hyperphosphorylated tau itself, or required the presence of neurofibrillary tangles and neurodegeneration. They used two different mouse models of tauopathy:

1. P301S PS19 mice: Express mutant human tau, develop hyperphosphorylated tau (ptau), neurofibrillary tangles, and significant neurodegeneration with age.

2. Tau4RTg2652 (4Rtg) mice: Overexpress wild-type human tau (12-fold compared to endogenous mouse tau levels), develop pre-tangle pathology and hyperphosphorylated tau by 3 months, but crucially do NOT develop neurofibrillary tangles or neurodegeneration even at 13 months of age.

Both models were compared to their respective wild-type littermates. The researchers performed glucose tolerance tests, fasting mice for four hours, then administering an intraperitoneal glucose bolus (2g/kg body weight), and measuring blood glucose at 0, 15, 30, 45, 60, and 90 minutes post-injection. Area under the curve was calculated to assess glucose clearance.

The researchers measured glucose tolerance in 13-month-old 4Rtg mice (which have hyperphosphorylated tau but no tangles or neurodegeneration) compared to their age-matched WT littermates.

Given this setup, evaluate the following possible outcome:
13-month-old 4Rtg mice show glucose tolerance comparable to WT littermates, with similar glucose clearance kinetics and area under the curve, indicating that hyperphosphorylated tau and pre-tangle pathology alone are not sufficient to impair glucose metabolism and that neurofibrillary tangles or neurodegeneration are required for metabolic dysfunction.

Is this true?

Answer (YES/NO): NO